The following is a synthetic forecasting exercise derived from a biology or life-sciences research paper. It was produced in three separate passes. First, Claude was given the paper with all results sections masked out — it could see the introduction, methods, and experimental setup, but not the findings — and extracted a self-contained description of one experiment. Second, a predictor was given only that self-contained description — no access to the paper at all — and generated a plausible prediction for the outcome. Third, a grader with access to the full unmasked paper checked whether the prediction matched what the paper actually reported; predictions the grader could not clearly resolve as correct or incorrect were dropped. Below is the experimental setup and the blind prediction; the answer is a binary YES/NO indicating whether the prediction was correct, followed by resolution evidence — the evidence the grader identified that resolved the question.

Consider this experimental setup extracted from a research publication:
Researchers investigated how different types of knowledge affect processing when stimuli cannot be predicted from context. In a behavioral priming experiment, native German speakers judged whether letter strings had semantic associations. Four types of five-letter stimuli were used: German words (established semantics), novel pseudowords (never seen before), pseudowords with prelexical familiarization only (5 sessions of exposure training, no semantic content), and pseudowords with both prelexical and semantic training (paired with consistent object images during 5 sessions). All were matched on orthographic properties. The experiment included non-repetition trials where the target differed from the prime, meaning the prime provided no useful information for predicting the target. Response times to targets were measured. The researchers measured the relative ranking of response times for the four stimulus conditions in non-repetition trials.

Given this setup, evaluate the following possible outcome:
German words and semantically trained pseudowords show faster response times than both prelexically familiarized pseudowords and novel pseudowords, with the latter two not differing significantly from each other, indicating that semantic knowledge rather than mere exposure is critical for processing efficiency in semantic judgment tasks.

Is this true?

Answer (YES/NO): NO